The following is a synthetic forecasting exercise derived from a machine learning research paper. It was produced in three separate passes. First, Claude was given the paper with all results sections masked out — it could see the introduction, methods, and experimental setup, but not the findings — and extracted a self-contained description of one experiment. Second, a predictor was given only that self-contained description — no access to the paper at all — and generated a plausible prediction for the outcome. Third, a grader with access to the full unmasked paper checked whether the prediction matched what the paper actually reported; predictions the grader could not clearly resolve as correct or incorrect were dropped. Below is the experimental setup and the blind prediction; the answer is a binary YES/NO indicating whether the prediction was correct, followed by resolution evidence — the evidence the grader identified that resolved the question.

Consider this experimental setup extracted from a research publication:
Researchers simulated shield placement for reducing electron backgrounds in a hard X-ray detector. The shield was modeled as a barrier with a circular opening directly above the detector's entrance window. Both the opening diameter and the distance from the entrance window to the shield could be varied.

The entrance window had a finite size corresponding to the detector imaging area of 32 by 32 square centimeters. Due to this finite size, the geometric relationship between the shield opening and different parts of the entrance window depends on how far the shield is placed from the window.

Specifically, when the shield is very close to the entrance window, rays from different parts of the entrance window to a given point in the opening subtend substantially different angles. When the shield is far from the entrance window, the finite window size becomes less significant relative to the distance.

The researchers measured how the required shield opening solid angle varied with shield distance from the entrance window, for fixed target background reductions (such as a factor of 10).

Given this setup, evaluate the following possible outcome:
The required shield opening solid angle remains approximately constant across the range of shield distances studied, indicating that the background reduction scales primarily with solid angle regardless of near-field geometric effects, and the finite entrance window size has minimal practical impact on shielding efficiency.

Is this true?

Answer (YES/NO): NO